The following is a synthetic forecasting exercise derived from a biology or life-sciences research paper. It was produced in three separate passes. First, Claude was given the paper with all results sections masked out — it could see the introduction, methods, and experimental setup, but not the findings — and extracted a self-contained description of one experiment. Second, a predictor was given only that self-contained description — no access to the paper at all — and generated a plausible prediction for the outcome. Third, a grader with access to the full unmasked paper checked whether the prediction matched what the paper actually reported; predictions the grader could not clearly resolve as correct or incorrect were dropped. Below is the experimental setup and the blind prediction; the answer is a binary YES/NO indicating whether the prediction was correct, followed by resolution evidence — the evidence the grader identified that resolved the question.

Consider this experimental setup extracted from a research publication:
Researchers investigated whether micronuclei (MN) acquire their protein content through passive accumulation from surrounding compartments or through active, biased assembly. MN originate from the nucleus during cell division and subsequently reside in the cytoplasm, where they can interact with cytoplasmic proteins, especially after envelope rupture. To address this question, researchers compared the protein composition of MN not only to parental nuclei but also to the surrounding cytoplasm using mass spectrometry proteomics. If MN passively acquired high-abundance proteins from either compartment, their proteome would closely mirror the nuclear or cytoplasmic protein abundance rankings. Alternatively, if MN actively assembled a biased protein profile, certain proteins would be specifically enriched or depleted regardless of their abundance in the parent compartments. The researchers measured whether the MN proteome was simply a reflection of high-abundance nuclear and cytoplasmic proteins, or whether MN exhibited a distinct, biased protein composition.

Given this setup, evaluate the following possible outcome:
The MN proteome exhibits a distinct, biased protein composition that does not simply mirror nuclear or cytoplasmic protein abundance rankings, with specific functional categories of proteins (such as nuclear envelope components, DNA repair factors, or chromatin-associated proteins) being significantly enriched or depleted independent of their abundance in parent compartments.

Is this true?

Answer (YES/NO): YES